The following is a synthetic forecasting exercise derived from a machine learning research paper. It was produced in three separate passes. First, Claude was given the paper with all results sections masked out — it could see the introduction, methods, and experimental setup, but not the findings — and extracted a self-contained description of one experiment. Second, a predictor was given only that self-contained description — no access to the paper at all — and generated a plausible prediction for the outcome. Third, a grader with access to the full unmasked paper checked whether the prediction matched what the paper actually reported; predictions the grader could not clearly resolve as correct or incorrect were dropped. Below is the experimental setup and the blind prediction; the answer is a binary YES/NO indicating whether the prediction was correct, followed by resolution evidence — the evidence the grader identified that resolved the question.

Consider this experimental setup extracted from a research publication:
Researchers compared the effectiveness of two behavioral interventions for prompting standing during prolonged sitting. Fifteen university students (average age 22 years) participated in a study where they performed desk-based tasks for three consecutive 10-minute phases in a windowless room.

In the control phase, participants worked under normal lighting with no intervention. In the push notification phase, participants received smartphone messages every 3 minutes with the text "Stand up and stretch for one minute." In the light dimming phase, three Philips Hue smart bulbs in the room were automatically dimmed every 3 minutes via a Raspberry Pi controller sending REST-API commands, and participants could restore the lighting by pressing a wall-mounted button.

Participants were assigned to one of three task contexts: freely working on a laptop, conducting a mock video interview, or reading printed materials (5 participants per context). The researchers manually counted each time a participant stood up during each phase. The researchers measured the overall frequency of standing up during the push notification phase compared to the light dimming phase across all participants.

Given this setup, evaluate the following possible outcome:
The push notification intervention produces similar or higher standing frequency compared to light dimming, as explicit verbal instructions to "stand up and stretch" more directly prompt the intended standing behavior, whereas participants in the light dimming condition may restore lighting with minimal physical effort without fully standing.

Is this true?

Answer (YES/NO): NO